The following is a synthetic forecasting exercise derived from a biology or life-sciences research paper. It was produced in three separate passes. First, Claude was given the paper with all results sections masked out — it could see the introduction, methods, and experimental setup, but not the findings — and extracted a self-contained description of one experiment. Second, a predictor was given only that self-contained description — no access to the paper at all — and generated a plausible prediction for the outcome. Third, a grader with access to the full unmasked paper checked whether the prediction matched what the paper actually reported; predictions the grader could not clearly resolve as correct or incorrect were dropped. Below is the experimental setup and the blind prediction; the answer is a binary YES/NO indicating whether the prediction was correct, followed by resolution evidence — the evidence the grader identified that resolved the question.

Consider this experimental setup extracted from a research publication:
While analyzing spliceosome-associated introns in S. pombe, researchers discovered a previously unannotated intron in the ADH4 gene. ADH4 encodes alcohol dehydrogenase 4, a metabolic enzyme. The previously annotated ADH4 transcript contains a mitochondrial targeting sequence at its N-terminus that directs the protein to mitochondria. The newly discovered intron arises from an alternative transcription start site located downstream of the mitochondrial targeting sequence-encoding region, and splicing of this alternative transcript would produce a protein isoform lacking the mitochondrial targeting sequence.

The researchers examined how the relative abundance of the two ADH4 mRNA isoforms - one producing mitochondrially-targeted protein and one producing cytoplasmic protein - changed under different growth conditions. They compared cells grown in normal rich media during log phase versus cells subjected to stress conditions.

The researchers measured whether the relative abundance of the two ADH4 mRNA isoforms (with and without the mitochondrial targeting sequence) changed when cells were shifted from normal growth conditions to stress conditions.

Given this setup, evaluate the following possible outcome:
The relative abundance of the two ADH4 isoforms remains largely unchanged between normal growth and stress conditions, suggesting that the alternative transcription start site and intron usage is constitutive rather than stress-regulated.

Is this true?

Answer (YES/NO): NO